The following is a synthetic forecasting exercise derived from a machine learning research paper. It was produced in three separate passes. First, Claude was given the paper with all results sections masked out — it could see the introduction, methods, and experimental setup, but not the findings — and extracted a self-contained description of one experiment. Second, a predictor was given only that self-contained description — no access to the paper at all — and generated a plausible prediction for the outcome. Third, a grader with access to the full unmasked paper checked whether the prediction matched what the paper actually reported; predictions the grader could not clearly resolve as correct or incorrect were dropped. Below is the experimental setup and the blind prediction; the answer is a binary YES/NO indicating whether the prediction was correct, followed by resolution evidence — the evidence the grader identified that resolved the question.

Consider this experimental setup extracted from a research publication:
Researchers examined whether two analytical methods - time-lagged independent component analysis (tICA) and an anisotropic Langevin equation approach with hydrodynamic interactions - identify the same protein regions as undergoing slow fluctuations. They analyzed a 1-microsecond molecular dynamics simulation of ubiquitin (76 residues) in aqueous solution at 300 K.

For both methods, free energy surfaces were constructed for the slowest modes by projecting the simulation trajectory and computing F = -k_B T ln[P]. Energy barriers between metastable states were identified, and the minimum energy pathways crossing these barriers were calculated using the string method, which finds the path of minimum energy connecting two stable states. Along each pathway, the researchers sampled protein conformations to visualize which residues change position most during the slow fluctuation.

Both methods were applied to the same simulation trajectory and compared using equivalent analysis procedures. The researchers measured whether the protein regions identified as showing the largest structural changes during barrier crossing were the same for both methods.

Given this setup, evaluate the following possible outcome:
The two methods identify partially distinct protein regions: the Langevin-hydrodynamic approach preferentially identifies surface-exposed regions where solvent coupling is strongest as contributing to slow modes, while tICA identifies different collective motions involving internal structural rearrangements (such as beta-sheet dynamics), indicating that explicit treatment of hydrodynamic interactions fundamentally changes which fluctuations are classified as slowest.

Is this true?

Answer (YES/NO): NO